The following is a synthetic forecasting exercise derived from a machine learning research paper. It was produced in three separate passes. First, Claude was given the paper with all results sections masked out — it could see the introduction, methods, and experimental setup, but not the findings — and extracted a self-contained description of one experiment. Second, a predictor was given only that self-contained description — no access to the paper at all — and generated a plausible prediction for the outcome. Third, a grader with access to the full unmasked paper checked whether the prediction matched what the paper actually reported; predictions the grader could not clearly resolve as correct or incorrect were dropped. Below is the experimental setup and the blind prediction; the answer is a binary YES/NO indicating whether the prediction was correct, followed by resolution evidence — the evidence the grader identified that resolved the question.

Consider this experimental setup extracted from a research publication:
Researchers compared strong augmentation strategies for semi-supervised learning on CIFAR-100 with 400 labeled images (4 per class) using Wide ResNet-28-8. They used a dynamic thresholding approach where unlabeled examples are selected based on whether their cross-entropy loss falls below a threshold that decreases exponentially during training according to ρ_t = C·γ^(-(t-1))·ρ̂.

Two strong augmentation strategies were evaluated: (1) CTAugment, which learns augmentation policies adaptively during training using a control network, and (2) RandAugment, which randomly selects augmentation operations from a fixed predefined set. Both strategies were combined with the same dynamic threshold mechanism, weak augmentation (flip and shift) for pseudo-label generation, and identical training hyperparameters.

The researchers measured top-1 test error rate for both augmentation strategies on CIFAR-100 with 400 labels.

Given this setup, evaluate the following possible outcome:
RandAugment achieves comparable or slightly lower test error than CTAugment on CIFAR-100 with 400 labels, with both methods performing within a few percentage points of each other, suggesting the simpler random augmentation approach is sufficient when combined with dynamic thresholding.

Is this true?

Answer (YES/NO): YES